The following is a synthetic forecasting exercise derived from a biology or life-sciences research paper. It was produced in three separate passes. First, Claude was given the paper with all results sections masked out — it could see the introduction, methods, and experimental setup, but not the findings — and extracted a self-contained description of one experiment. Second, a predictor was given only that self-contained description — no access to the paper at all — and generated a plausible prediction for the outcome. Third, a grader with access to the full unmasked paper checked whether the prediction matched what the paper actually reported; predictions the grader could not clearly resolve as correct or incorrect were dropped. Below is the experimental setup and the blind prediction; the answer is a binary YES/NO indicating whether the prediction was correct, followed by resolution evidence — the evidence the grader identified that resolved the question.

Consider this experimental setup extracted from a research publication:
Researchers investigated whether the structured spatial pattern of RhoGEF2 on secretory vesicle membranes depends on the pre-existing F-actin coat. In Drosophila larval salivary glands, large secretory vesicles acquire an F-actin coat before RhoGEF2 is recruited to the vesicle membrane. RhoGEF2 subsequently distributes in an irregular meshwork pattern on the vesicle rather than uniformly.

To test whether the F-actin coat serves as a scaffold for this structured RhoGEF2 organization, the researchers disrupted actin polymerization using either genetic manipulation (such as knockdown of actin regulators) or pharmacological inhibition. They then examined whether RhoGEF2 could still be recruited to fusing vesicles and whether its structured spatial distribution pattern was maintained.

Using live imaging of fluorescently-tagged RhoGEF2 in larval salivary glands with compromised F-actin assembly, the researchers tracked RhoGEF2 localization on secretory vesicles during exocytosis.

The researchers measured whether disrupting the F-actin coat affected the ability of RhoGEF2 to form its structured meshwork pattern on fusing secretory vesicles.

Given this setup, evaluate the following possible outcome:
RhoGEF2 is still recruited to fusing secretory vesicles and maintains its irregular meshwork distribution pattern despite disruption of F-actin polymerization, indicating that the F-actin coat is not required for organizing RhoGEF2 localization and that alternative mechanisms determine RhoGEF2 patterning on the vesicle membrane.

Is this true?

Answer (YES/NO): NO